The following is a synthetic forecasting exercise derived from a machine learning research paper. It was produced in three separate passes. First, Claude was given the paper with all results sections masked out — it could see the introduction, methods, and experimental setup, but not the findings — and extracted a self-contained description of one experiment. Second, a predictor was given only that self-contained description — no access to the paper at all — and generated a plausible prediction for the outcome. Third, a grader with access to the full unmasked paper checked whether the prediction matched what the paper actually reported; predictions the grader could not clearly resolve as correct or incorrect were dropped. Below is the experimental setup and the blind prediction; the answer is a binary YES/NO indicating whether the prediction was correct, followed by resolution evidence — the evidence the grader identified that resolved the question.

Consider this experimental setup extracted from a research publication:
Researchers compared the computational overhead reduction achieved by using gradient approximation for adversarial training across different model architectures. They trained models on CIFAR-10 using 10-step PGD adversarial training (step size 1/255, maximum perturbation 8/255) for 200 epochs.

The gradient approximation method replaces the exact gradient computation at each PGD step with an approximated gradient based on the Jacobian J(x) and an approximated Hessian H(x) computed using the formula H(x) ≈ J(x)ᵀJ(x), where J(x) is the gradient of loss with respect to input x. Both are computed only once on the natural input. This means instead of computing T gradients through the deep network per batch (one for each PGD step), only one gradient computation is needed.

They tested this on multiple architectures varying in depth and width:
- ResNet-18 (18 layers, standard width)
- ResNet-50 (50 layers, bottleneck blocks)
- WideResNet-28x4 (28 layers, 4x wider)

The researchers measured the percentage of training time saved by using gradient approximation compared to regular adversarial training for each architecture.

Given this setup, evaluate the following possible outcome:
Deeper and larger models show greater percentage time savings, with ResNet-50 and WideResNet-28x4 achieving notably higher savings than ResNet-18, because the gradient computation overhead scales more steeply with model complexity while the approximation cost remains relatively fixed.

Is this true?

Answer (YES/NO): YES